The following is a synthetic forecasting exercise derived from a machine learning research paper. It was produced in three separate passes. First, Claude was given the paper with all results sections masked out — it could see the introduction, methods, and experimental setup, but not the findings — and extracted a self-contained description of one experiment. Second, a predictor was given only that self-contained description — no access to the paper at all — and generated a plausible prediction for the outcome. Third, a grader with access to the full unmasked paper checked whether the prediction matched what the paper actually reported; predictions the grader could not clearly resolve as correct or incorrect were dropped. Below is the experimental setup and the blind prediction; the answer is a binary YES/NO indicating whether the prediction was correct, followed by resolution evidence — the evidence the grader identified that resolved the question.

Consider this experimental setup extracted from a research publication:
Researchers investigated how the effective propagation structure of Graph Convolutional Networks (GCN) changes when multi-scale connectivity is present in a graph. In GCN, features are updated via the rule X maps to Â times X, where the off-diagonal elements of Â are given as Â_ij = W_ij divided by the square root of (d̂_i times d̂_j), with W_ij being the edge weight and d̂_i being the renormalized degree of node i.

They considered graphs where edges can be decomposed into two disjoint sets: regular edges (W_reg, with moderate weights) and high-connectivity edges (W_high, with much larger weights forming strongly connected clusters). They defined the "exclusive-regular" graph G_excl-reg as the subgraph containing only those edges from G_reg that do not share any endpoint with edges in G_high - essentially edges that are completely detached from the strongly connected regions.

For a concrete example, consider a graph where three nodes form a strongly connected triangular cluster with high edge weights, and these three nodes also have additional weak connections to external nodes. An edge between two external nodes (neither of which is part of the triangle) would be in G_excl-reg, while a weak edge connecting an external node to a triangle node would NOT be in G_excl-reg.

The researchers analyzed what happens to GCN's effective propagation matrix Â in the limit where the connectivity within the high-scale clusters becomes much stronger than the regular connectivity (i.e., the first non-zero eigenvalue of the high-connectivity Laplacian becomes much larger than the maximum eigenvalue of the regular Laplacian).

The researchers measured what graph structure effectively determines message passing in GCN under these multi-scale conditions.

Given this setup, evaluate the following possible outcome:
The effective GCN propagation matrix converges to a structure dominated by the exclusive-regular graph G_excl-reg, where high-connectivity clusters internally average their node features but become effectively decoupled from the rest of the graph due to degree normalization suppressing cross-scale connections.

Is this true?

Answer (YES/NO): NO